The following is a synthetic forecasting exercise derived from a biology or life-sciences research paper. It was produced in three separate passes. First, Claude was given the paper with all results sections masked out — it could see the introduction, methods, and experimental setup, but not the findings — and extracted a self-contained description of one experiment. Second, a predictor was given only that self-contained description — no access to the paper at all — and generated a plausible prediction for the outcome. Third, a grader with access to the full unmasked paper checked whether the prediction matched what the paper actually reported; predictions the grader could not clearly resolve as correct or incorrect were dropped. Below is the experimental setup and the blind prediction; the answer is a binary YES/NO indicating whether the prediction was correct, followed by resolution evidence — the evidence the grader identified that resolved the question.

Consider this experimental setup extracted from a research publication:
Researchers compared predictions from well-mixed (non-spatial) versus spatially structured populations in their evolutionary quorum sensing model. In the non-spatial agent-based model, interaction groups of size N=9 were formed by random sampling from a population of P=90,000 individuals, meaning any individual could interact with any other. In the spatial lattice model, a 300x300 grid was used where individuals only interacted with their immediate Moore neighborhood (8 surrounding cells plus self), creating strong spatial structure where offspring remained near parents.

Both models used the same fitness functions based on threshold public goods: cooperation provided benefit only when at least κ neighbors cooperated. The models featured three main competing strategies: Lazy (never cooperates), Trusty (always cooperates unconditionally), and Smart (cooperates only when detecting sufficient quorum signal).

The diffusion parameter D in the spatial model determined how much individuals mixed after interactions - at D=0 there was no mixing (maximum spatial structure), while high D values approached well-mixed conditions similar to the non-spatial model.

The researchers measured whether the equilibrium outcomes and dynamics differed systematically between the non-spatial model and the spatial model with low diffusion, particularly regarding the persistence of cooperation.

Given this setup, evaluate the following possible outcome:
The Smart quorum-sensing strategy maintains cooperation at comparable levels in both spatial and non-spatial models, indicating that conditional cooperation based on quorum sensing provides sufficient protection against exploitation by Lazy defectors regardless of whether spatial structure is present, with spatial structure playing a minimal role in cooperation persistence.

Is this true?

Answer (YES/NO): NO